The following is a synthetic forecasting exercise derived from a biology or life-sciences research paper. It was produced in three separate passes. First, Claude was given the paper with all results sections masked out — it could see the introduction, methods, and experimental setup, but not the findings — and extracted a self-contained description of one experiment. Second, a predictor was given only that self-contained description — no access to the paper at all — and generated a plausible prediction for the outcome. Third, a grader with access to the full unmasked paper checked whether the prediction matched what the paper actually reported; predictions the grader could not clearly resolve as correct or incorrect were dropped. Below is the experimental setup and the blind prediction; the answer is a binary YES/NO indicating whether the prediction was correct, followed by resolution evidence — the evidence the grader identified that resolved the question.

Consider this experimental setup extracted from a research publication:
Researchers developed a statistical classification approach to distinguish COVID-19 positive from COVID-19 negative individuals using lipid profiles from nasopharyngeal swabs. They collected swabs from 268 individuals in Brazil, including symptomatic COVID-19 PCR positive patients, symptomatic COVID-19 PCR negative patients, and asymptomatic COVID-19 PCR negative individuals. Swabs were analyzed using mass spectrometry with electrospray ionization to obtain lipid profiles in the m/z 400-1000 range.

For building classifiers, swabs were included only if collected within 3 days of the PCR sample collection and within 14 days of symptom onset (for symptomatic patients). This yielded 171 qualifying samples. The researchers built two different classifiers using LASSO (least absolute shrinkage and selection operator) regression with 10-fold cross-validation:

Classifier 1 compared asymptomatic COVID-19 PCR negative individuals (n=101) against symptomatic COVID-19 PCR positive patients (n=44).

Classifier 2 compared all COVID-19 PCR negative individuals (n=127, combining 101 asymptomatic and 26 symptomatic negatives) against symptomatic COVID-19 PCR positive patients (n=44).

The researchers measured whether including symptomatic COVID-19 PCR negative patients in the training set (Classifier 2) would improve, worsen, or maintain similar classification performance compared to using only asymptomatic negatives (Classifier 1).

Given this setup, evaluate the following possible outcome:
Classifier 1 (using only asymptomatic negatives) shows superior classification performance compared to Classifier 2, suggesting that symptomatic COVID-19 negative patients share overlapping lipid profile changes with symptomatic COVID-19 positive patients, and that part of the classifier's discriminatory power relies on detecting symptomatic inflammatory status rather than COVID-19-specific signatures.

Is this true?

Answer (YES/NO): NO